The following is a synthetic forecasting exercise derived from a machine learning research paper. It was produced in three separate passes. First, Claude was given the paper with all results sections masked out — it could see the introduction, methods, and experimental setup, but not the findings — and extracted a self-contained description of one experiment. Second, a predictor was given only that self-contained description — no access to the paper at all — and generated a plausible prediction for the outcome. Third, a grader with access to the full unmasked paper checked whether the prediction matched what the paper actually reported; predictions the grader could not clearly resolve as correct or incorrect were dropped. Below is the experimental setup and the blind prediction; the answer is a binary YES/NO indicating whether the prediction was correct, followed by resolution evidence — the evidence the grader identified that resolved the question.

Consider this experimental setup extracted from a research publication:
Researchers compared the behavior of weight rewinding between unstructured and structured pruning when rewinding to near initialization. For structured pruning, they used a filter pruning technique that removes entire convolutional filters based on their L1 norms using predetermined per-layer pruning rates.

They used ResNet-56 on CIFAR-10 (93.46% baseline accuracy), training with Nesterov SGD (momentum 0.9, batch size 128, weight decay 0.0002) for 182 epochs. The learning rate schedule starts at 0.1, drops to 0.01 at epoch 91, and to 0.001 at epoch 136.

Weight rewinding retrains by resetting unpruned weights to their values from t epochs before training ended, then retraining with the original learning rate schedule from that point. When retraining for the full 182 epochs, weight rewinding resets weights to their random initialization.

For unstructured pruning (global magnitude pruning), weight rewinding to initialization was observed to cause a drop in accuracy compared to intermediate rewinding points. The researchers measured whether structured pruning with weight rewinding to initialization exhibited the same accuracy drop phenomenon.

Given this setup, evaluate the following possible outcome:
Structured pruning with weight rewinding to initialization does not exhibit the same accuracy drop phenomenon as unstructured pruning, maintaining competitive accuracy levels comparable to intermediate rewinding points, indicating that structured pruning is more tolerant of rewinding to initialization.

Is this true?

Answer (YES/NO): YES